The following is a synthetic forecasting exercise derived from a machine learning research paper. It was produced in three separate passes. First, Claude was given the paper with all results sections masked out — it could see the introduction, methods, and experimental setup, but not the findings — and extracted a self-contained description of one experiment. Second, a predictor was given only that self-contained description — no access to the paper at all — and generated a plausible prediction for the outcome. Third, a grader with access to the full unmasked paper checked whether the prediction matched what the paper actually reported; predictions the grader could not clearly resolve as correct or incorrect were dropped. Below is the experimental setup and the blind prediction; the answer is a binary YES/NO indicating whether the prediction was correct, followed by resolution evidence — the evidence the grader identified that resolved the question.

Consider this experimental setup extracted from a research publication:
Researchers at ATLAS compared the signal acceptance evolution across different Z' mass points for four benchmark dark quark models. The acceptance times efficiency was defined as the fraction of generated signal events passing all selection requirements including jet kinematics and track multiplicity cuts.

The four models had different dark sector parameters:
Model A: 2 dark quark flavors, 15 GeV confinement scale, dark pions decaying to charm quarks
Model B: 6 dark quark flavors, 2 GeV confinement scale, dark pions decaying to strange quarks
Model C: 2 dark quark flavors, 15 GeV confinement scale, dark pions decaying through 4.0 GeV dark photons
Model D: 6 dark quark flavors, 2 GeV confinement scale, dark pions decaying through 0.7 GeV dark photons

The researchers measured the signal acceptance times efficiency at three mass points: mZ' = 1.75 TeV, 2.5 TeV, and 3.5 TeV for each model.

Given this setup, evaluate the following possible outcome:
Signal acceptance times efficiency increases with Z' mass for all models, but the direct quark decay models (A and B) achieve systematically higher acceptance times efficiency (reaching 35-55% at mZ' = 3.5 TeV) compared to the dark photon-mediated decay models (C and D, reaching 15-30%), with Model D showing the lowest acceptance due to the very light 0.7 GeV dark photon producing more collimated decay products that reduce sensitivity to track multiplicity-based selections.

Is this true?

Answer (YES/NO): NO